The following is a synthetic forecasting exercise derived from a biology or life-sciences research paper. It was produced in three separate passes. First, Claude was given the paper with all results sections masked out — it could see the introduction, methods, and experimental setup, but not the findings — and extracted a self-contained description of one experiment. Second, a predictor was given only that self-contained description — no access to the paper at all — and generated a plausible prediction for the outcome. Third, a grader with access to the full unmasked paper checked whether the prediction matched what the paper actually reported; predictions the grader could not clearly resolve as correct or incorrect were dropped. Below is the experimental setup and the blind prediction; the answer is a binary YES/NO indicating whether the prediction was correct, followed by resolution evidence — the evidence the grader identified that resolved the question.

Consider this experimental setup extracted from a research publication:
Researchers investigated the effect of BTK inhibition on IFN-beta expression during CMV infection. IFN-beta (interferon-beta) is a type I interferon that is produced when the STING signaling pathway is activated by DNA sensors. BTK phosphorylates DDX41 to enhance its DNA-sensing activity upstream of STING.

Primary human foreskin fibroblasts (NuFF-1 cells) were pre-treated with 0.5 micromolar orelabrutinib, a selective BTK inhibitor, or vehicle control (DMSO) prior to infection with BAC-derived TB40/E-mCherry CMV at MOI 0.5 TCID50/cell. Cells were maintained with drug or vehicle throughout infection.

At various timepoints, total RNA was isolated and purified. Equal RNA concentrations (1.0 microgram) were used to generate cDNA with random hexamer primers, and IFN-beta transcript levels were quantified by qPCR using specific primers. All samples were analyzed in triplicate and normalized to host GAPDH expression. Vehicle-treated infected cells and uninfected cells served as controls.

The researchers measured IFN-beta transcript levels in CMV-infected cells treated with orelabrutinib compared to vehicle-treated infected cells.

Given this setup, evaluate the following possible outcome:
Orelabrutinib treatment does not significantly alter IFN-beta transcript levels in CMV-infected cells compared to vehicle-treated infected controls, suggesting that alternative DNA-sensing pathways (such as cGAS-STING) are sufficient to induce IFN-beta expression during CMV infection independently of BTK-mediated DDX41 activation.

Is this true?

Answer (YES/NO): YES